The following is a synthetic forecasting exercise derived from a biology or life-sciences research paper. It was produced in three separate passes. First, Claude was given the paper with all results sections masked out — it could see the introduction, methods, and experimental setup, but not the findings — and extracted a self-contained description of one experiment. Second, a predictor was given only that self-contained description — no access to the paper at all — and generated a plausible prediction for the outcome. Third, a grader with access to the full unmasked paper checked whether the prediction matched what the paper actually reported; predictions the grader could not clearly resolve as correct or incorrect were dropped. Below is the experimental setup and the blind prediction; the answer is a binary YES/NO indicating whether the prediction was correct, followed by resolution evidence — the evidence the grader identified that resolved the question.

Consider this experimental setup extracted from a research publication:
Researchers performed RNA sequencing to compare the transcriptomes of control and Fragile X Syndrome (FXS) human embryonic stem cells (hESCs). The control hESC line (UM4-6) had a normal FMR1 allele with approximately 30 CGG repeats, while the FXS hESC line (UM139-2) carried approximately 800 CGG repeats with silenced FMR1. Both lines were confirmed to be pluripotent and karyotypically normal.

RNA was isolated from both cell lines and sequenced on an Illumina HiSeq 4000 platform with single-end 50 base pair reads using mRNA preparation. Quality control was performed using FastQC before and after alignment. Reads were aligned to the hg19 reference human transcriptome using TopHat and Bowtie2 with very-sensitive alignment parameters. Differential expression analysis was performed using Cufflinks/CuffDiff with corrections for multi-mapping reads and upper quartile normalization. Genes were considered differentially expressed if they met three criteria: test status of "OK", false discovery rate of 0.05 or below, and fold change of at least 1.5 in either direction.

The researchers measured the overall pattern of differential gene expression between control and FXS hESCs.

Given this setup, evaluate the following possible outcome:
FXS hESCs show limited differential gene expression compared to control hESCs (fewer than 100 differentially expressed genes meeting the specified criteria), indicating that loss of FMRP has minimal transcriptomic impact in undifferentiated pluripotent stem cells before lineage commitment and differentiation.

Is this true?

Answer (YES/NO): NO